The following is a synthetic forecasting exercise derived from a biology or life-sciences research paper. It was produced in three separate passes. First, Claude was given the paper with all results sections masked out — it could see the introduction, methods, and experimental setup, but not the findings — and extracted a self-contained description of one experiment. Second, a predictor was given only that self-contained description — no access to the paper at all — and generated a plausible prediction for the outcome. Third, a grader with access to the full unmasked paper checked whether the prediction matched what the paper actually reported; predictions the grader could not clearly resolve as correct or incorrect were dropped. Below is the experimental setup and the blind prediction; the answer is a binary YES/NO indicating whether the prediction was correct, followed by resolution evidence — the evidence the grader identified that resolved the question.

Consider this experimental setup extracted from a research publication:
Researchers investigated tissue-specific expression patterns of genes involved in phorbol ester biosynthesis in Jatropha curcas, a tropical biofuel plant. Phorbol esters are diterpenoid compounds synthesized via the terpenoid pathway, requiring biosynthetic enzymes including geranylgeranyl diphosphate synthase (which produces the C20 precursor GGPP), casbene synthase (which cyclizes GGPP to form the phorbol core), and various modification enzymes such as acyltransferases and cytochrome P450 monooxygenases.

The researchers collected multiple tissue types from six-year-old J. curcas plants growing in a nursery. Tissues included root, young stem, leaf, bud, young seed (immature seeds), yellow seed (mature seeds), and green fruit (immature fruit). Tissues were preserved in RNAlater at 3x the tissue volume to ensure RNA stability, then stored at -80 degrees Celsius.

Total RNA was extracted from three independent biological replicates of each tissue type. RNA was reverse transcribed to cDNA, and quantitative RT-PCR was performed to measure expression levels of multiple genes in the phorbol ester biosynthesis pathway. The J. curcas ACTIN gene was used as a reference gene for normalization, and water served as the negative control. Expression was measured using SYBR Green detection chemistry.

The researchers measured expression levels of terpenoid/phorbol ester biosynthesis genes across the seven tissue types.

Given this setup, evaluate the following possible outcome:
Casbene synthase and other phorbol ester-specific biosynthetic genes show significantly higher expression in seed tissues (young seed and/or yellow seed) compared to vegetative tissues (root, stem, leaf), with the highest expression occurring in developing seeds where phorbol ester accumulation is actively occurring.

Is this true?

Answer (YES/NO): NO